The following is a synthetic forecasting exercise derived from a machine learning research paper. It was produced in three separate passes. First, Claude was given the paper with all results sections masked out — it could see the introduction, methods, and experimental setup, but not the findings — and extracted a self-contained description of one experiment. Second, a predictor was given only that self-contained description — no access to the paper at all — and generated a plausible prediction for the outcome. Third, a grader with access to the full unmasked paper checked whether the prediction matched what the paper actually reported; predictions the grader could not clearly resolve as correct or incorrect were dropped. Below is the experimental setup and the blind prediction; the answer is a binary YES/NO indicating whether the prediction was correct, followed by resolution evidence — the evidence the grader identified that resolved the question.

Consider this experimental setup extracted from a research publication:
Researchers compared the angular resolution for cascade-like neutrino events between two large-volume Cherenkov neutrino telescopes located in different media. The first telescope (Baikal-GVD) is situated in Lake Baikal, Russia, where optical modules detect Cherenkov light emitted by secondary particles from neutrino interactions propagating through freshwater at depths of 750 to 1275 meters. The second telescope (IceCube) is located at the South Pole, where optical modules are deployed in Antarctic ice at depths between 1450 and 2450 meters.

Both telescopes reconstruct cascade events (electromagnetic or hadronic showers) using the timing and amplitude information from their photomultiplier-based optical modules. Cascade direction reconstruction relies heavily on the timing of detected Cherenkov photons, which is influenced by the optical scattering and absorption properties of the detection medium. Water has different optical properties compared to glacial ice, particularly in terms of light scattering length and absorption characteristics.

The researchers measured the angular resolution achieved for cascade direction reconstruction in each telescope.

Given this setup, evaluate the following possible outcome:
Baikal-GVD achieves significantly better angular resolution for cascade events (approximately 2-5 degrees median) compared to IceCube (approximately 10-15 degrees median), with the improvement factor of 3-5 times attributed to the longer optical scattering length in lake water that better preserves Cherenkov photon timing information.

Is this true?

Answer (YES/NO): YES